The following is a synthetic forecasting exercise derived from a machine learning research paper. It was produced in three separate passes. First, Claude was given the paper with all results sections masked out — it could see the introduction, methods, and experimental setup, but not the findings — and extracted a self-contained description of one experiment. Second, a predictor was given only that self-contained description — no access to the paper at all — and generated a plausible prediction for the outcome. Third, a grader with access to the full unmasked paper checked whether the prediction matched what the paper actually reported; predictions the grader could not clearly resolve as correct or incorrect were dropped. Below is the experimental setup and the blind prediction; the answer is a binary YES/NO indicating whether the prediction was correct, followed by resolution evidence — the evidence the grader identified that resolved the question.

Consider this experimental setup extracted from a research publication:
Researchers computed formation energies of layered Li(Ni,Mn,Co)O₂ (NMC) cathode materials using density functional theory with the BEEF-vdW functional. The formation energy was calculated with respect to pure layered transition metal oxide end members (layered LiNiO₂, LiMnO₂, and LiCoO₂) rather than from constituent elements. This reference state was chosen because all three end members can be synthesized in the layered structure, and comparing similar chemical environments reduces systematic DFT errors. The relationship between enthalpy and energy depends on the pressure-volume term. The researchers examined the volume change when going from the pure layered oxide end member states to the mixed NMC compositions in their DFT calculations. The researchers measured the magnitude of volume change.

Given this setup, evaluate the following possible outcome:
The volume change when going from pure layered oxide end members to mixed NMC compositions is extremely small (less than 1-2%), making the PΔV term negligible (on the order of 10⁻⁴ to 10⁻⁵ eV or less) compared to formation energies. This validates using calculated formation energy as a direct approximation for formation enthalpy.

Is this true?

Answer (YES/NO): NO